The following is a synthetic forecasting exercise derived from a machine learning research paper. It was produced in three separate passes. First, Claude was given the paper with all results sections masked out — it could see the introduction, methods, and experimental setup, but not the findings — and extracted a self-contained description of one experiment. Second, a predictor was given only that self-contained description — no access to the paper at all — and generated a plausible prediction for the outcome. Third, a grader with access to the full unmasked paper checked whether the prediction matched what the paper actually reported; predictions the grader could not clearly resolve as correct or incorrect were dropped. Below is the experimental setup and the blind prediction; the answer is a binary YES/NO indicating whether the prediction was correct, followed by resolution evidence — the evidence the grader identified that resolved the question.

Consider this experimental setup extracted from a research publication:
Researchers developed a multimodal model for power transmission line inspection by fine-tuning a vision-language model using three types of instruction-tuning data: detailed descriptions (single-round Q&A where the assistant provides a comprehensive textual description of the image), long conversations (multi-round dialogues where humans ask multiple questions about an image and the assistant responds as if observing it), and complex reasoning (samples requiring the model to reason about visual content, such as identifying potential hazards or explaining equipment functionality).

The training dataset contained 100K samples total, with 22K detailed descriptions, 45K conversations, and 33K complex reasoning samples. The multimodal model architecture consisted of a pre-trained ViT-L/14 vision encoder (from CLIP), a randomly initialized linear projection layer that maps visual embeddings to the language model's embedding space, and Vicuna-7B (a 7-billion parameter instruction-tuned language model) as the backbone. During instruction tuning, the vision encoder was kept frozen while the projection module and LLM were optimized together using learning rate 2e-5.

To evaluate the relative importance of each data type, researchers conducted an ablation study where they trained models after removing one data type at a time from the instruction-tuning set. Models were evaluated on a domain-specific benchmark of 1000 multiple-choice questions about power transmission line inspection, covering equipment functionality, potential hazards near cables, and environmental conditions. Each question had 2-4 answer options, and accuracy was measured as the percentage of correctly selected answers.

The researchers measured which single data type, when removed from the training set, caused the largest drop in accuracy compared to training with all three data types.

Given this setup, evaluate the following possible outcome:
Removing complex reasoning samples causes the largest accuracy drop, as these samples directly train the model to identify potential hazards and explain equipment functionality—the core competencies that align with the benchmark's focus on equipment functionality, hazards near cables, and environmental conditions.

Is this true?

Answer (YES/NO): NO